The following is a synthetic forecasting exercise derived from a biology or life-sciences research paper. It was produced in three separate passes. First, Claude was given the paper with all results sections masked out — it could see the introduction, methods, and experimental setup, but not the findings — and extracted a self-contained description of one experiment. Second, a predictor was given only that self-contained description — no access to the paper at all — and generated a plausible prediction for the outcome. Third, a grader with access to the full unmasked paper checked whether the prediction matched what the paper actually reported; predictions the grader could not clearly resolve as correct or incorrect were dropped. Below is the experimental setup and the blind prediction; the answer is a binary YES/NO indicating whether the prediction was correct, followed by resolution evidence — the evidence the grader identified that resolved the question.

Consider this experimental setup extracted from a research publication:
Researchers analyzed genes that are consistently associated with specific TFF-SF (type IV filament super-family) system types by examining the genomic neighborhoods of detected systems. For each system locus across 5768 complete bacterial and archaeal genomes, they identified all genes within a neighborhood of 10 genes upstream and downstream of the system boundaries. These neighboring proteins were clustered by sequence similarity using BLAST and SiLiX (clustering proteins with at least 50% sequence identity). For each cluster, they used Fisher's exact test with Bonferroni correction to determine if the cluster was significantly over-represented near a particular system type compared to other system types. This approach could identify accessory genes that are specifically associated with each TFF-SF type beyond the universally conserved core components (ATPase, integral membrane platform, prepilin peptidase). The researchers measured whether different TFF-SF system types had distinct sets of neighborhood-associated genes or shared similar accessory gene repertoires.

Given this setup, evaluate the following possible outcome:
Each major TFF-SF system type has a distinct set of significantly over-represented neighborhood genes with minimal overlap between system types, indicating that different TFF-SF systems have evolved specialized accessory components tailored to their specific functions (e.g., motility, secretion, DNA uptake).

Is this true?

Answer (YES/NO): NO